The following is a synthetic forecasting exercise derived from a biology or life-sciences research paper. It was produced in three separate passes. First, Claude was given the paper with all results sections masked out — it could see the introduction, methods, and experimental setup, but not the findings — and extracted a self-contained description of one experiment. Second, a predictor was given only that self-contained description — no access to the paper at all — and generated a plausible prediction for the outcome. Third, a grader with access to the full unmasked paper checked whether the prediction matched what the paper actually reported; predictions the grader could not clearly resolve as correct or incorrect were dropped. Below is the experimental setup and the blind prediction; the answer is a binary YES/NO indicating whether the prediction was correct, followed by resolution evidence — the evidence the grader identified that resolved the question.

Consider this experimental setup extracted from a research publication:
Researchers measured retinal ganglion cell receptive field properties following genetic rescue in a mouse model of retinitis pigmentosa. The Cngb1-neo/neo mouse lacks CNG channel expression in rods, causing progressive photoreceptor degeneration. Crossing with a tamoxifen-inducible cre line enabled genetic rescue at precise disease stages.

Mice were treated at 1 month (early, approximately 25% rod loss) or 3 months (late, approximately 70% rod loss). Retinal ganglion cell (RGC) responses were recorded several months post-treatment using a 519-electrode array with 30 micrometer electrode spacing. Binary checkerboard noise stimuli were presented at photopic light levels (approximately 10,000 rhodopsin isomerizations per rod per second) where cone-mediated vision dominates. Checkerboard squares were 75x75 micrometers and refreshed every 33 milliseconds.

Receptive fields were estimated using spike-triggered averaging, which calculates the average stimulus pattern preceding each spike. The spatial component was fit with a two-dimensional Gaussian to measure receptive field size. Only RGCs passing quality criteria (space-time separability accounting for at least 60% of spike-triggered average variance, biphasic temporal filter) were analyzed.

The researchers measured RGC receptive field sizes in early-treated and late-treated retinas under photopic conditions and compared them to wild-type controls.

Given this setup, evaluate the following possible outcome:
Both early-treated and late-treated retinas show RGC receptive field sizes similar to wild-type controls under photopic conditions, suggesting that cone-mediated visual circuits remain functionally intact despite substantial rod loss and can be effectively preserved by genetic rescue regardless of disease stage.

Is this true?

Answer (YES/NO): YES